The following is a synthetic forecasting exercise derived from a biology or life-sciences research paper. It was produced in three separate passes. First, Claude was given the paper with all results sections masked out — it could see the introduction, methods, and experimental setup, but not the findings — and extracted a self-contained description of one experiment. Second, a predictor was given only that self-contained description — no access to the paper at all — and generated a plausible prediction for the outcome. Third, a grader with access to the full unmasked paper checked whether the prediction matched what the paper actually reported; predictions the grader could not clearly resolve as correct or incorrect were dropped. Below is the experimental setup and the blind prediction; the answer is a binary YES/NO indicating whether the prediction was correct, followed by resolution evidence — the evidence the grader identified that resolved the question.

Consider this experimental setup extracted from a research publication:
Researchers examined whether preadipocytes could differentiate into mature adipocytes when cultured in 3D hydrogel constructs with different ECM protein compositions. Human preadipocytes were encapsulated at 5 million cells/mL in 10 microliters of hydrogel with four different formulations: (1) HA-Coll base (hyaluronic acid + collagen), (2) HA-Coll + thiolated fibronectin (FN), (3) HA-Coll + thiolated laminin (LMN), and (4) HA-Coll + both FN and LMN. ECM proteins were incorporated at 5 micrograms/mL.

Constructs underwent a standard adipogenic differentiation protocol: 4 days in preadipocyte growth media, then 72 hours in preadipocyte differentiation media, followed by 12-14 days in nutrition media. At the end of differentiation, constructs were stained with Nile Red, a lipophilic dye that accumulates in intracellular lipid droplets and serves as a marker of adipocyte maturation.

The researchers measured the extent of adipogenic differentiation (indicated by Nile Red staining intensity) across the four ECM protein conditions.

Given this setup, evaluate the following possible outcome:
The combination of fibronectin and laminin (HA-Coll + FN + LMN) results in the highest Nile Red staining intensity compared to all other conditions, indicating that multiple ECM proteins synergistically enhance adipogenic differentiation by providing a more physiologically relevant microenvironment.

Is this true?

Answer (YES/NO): NO